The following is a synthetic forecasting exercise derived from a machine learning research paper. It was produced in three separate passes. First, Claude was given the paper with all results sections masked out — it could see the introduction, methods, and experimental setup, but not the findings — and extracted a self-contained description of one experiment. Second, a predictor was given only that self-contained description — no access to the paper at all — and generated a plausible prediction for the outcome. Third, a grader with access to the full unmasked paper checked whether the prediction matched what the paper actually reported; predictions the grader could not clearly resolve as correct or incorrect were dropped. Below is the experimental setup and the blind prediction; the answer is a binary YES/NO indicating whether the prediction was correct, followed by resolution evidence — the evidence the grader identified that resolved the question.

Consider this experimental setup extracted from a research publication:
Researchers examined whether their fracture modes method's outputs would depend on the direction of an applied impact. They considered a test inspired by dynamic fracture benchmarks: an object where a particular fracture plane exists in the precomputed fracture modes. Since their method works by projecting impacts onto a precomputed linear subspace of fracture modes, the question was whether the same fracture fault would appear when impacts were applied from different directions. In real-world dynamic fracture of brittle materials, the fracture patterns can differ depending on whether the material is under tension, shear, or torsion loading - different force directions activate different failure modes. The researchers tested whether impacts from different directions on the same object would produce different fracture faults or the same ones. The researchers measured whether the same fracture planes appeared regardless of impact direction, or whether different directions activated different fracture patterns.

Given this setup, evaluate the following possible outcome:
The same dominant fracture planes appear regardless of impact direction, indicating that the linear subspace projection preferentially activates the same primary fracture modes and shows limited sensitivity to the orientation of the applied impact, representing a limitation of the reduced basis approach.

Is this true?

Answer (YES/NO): YES